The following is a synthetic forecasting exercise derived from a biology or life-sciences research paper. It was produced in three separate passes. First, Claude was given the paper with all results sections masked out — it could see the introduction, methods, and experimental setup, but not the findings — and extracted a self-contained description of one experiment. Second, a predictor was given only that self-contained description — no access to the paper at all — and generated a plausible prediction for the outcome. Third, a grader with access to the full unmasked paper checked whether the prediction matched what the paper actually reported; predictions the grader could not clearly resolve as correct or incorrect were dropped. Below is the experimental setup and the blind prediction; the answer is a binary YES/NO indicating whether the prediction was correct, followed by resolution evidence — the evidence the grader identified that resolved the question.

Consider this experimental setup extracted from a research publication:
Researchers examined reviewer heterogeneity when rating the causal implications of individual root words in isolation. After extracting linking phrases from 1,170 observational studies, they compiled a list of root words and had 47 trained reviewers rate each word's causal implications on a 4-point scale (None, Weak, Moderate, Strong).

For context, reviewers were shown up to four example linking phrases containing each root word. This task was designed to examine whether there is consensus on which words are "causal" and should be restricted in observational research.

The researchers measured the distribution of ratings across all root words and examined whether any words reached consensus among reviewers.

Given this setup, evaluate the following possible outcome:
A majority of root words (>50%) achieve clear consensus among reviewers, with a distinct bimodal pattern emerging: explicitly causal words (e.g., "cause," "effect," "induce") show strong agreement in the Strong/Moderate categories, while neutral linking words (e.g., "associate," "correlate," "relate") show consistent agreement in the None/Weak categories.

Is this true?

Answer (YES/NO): NO